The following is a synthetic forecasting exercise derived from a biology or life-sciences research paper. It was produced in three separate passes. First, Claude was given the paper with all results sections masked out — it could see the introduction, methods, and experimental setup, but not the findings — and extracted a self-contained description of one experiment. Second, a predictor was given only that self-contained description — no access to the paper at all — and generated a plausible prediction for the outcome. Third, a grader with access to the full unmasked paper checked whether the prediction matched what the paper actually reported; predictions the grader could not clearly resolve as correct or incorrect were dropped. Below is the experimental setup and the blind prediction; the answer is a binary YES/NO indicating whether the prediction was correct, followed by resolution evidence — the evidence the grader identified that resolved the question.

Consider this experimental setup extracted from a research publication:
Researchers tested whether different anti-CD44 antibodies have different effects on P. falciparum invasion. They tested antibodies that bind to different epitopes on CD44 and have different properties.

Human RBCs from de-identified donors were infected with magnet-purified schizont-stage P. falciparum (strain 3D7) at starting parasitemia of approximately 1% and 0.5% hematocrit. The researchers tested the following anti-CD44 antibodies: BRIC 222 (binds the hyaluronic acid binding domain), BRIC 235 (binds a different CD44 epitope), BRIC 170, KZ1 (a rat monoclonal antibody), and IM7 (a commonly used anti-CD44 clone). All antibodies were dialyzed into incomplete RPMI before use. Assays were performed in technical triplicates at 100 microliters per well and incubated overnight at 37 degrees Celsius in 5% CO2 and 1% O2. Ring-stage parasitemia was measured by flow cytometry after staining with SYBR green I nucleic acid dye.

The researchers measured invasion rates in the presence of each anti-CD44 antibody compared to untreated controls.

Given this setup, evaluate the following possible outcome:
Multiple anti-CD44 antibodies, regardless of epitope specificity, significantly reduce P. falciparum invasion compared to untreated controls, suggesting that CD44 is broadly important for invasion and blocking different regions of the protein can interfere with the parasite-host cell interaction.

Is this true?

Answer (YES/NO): NO